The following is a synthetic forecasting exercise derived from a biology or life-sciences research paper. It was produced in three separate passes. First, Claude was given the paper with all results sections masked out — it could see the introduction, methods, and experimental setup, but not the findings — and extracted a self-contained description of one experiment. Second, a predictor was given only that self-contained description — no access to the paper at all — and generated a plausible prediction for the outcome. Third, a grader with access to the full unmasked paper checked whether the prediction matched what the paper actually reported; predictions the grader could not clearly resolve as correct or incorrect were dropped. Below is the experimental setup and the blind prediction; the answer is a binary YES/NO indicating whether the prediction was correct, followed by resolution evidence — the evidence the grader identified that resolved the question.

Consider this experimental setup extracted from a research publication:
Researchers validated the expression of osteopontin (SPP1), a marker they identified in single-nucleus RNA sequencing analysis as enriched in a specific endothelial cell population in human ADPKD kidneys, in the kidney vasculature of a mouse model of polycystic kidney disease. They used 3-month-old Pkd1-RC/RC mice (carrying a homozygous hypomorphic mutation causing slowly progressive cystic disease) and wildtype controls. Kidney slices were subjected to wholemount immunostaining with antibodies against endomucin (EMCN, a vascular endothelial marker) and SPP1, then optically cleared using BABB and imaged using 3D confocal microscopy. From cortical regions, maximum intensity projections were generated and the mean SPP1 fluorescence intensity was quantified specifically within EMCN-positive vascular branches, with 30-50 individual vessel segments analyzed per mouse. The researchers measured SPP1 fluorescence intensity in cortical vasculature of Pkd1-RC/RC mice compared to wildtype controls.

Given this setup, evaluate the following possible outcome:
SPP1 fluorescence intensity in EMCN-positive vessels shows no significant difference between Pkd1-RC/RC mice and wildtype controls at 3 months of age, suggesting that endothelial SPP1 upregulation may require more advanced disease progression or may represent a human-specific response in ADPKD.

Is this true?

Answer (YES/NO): NO